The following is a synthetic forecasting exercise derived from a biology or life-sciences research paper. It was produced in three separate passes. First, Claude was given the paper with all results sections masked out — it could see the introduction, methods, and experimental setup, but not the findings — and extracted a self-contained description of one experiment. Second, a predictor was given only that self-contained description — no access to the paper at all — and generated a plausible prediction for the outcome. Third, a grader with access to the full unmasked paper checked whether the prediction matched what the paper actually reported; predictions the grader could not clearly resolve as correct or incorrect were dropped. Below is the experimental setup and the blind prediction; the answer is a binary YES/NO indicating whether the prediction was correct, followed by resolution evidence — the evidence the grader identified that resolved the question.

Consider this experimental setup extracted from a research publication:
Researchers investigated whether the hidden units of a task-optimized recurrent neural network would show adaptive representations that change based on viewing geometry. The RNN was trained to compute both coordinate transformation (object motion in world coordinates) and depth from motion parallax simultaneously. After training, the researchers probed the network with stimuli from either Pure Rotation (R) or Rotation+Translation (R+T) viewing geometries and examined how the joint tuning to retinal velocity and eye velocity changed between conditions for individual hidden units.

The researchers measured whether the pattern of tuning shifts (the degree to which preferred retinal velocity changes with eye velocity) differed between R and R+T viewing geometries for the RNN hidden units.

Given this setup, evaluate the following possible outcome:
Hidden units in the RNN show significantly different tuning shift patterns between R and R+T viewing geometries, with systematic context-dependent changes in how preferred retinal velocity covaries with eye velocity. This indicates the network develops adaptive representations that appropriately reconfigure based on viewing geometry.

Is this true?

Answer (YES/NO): YES